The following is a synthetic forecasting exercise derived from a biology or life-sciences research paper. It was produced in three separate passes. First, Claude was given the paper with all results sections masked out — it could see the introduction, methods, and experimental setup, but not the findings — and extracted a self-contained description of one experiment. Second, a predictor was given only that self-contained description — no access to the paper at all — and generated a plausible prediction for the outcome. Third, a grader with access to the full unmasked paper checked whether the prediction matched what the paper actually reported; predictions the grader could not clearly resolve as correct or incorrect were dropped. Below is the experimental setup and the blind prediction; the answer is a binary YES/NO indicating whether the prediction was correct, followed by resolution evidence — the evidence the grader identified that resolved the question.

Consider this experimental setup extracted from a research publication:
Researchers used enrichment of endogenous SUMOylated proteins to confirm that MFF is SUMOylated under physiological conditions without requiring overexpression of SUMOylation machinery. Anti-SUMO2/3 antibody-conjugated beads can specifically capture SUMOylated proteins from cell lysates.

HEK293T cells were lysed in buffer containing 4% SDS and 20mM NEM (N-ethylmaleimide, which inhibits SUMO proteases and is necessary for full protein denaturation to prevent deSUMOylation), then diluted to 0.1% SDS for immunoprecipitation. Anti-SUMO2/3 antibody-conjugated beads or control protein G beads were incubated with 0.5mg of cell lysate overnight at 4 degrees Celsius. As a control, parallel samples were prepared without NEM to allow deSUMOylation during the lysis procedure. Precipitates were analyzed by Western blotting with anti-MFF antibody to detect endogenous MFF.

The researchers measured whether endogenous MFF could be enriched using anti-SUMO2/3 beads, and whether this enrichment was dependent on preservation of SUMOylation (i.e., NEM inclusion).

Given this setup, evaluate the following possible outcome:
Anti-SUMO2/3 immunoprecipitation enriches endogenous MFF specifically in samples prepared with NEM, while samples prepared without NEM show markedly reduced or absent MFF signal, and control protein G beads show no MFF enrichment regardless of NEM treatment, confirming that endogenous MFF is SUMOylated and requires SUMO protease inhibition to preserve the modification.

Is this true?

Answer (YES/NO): YES